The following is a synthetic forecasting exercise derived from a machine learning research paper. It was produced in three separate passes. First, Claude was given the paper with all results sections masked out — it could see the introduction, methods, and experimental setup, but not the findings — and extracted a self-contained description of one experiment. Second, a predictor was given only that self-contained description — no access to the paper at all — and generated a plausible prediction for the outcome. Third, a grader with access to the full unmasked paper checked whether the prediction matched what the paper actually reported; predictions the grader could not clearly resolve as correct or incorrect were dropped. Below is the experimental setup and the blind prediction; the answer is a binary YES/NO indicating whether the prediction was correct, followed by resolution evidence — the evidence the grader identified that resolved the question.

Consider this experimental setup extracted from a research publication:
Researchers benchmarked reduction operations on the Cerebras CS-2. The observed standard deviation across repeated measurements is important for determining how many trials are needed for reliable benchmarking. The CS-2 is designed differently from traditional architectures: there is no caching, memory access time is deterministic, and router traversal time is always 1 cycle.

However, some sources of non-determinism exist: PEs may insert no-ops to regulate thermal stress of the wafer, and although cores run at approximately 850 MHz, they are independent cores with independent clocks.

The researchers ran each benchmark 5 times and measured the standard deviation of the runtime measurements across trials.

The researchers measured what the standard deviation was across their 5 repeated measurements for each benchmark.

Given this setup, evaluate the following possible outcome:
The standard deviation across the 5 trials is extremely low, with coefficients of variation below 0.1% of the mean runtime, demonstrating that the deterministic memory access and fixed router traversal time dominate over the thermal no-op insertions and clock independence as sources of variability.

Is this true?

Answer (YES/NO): NO